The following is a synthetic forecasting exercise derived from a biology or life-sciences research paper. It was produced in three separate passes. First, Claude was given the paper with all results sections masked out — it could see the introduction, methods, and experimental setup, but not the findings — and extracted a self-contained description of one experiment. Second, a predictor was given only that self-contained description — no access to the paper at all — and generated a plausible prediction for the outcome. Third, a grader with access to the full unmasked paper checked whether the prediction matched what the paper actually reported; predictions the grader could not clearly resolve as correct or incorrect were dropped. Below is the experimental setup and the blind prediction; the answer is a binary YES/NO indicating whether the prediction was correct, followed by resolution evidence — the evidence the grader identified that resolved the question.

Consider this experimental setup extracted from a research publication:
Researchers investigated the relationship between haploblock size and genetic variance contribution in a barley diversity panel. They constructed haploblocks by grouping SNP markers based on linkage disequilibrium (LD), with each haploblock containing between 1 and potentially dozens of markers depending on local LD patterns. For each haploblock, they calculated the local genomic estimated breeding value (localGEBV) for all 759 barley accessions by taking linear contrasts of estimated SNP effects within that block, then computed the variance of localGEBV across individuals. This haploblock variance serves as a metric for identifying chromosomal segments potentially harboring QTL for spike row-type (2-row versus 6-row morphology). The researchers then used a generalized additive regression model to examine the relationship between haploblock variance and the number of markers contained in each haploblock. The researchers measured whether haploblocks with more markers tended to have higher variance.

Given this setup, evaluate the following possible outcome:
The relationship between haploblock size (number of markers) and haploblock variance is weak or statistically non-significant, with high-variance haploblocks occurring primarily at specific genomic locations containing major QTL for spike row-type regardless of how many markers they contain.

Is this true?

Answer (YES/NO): YES